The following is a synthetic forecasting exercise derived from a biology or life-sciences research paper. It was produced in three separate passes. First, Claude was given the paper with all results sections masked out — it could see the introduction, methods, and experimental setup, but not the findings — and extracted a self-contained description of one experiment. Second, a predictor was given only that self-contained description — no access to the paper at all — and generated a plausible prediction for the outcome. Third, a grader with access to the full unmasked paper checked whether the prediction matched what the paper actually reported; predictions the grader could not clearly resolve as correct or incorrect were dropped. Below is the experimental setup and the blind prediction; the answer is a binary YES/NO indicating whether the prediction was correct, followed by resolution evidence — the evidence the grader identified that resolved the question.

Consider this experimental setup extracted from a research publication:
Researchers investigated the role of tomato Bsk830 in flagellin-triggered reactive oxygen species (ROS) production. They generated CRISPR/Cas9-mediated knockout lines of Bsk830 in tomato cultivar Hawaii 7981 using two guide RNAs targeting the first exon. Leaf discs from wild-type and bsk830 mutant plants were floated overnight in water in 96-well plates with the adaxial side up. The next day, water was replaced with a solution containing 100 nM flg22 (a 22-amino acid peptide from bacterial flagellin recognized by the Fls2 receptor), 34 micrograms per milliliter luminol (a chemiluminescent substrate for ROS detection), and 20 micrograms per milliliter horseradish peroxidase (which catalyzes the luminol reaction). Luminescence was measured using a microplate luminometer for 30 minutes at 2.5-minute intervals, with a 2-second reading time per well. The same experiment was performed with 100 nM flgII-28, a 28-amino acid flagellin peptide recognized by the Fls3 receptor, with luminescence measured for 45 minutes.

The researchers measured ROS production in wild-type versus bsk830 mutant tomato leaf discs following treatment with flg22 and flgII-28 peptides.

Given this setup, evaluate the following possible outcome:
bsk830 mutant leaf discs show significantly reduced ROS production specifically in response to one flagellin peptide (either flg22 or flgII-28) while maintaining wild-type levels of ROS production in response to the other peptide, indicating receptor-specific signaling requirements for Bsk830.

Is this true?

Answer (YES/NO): NO